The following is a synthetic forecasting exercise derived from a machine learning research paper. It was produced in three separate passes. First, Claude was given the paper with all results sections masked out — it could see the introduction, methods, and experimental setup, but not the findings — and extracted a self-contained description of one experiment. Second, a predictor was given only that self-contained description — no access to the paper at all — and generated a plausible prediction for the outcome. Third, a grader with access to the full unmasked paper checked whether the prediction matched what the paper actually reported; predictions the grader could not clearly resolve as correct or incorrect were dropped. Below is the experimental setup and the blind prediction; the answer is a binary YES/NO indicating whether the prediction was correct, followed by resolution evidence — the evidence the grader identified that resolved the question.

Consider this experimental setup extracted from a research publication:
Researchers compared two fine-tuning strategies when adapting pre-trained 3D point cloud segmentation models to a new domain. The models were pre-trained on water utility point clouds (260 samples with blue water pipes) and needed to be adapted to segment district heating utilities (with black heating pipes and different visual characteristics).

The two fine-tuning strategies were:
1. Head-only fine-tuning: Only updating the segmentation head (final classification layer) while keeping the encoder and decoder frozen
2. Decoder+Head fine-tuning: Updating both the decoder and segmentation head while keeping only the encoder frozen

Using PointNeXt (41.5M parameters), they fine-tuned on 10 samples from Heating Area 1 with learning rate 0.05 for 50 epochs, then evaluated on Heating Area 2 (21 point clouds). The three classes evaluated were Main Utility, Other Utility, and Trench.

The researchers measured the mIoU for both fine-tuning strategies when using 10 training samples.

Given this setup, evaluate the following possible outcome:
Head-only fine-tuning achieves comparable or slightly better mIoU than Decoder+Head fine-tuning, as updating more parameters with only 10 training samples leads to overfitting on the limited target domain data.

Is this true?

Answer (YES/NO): YES